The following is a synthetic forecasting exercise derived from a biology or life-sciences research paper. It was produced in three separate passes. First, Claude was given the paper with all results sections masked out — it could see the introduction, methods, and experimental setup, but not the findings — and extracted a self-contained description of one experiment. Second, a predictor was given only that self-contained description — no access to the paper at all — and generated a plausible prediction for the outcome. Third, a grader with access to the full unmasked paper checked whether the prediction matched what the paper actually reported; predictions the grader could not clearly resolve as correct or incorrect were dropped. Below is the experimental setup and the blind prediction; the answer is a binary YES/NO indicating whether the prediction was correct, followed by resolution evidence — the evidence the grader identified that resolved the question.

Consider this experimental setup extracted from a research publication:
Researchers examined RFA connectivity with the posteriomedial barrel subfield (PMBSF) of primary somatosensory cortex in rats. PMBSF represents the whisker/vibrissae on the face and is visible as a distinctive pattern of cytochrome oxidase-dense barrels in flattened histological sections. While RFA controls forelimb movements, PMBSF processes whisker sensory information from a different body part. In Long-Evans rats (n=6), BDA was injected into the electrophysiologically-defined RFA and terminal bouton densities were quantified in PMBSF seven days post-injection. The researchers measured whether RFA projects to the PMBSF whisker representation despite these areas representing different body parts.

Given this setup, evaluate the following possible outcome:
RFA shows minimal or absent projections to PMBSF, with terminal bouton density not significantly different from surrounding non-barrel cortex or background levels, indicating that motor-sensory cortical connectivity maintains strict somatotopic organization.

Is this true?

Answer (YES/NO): NO